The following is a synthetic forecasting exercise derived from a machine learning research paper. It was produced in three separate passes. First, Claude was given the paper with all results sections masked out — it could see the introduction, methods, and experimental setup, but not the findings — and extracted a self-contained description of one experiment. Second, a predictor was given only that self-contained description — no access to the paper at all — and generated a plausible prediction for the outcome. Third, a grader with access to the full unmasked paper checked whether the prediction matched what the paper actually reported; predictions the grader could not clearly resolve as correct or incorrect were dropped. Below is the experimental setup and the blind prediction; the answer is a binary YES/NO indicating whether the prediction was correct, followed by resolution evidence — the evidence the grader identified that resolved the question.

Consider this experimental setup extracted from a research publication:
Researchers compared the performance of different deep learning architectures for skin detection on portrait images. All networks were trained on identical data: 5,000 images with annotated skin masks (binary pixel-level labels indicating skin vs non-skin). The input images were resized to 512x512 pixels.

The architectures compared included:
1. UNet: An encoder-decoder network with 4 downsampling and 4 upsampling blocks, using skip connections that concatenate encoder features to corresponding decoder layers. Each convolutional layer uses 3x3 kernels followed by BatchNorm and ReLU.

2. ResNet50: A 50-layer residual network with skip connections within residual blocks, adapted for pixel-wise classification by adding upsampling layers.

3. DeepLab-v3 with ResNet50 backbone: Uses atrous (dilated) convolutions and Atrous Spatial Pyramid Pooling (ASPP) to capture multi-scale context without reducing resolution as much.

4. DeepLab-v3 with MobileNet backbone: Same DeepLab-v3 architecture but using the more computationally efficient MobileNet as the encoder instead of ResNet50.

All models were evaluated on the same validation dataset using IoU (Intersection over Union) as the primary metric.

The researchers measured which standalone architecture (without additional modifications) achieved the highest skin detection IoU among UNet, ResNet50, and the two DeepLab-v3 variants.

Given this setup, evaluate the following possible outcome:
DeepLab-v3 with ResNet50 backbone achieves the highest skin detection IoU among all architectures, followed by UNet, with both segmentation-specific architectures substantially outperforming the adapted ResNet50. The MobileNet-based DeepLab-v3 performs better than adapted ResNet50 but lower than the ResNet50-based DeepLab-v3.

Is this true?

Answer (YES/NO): NO